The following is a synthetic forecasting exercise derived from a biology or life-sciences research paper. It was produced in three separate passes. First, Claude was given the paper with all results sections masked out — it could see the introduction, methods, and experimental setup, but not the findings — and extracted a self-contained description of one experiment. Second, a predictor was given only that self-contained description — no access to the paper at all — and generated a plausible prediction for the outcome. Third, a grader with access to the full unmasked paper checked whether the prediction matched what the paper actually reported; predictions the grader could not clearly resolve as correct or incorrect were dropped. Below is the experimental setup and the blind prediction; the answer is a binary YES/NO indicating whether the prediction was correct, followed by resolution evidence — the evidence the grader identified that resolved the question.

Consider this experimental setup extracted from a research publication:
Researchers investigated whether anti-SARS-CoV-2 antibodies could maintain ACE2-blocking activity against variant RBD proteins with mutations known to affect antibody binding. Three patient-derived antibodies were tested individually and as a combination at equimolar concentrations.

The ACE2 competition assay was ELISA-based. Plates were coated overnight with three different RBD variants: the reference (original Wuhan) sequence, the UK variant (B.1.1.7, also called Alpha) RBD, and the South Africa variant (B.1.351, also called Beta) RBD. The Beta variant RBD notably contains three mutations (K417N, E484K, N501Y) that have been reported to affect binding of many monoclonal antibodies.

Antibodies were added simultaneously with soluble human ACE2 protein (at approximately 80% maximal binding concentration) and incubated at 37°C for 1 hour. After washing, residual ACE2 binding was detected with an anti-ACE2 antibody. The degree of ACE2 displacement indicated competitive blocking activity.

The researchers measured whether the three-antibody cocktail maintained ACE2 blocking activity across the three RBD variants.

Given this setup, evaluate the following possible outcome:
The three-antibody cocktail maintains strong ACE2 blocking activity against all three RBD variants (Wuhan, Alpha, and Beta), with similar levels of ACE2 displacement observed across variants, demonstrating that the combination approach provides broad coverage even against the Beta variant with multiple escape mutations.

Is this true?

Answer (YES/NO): YES